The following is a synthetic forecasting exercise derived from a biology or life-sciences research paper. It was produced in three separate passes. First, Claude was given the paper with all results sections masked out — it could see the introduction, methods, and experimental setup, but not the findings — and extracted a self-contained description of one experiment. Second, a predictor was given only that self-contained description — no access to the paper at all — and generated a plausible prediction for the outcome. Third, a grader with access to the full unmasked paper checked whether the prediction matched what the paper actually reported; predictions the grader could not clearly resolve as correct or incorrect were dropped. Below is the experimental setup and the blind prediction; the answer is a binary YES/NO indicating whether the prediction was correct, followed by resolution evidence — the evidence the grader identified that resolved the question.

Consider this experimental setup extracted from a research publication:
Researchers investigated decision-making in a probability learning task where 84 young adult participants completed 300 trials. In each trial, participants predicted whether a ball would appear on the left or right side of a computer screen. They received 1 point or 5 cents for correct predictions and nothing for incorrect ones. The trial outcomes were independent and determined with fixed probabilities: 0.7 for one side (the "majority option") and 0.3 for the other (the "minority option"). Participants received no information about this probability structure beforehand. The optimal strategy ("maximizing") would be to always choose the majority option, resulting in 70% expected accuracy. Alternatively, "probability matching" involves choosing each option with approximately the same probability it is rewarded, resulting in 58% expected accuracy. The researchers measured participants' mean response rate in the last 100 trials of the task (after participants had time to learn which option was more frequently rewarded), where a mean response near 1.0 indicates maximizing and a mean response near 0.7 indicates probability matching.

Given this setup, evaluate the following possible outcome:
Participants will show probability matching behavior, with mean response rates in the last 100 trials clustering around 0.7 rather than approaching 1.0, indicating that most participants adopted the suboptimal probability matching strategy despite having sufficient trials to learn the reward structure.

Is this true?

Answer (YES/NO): YES